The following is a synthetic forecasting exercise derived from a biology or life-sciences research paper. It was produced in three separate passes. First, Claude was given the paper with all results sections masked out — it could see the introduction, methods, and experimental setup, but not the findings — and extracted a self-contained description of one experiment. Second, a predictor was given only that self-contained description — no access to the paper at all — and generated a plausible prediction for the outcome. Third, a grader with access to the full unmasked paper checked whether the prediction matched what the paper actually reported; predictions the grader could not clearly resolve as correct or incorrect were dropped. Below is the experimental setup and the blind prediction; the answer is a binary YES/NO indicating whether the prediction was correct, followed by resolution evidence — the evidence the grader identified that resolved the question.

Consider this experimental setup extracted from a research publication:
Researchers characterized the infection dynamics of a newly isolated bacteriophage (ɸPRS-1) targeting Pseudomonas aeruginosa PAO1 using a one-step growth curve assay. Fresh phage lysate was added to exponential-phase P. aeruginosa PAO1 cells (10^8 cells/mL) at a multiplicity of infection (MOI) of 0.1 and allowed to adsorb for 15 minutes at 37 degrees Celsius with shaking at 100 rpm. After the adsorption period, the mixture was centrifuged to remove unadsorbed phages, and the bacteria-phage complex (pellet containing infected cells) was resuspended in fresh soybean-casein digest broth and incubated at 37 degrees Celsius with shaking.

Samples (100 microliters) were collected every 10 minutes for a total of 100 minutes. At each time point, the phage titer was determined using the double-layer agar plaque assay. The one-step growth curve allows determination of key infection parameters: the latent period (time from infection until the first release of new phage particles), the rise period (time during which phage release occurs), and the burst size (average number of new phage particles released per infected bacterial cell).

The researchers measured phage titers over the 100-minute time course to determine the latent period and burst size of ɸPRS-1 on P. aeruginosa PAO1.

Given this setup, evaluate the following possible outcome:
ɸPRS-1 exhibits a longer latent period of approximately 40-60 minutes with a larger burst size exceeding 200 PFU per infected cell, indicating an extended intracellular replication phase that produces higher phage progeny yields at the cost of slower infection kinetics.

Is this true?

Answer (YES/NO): NO